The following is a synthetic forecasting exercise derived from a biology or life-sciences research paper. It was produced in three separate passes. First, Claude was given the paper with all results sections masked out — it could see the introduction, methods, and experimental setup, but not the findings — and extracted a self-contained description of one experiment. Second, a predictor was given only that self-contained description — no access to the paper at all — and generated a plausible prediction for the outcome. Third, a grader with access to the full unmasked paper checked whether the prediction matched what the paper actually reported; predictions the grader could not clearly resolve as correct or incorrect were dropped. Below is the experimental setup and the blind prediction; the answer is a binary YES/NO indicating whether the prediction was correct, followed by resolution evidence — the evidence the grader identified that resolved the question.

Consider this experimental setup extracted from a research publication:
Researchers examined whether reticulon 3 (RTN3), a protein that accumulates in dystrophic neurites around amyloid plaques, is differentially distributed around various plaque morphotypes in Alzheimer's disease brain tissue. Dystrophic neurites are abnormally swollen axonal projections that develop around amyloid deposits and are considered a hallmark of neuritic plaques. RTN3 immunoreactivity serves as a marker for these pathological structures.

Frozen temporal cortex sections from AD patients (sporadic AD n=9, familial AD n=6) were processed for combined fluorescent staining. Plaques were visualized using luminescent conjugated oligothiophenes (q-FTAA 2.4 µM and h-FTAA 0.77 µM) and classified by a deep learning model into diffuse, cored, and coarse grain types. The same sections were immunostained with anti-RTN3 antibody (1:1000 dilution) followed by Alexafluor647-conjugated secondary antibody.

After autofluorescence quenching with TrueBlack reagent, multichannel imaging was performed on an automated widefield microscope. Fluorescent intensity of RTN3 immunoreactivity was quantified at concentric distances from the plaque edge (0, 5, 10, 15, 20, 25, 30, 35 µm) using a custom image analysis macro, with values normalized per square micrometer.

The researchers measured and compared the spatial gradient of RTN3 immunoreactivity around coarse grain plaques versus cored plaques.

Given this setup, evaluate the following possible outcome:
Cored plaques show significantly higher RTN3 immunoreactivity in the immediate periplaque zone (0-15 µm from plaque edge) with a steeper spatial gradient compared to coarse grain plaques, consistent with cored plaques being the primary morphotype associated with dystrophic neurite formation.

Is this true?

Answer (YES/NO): NO